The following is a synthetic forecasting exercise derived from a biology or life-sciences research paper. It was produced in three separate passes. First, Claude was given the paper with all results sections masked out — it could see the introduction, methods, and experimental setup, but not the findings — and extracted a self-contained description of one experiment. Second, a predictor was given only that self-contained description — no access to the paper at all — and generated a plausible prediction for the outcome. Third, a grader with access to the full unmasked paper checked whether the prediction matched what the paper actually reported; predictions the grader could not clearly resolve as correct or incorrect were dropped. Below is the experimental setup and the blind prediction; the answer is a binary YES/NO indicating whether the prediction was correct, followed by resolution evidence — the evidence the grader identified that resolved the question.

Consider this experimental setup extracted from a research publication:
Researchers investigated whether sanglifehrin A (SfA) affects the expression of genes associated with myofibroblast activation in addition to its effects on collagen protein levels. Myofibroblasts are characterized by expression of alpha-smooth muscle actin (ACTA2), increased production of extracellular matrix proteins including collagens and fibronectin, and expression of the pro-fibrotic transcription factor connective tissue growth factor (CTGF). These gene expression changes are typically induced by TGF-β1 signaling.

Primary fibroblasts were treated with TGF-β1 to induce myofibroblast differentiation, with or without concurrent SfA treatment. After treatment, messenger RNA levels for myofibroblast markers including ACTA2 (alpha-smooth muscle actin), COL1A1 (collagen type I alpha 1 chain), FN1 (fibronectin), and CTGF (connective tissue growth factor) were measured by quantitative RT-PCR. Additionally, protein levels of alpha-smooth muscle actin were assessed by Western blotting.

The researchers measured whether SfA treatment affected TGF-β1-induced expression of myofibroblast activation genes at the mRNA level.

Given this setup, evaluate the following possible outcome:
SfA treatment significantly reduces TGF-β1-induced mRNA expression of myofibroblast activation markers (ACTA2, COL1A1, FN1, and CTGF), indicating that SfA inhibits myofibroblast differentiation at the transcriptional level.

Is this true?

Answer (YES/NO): NO